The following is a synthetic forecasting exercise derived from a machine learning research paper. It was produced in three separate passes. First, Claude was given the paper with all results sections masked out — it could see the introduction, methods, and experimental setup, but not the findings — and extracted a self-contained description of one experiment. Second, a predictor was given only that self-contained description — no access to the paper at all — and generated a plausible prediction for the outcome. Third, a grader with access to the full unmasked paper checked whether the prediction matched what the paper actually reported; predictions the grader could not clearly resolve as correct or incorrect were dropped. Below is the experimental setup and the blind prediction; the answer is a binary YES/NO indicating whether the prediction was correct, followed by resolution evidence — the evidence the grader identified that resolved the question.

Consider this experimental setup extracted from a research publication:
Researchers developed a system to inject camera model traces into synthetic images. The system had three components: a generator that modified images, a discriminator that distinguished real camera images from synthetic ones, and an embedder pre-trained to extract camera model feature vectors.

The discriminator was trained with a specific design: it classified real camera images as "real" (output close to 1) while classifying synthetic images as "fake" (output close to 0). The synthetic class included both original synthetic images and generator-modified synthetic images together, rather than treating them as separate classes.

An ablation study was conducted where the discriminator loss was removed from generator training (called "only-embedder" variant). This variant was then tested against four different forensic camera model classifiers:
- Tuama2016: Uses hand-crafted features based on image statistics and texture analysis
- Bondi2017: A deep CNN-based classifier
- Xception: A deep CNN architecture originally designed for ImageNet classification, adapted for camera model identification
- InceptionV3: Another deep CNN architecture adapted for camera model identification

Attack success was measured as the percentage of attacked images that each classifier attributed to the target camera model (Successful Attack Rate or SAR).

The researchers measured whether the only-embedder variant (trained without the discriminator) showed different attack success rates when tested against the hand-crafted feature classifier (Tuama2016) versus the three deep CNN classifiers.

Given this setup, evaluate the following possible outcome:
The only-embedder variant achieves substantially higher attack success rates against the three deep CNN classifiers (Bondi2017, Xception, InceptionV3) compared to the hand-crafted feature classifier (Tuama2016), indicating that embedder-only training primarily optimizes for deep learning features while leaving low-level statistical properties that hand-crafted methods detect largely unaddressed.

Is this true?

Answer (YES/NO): NO